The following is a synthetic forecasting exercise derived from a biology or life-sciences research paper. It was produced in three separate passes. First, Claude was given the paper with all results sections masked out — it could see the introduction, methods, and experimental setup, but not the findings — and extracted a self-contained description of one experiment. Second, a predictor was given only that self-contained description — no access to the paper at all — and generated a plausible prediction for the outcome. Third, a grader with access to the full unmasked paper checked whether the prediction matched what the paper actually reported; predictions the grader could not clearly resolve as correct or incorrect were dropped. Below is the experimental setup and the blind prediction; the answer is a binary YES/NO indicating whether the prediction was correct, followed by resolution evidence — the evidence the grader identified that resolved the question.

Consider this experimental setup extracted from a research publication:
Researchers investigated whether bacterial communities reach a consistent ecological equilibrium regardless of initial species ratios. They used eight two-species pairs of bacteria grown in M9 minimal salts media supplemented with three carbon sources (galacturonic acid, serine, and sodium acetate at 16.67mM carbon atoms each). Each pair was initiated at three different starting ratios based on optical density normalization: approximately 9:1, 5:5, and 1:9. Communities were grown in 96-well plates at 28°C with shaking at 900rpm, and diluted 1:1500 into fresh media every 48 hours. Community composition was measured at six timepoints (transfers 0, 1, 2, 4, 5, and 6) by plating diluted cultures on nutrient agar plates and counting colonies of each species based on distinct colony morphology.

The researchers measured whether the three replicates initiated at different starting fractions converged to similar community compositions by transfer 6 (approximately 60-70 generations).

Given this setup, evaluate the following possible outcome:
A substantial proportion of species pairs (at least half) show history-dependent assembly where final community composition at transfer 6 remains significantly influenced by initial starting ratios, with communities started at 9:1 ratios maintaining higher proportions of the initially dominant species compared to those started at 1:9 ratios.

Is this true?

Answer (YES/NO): NO